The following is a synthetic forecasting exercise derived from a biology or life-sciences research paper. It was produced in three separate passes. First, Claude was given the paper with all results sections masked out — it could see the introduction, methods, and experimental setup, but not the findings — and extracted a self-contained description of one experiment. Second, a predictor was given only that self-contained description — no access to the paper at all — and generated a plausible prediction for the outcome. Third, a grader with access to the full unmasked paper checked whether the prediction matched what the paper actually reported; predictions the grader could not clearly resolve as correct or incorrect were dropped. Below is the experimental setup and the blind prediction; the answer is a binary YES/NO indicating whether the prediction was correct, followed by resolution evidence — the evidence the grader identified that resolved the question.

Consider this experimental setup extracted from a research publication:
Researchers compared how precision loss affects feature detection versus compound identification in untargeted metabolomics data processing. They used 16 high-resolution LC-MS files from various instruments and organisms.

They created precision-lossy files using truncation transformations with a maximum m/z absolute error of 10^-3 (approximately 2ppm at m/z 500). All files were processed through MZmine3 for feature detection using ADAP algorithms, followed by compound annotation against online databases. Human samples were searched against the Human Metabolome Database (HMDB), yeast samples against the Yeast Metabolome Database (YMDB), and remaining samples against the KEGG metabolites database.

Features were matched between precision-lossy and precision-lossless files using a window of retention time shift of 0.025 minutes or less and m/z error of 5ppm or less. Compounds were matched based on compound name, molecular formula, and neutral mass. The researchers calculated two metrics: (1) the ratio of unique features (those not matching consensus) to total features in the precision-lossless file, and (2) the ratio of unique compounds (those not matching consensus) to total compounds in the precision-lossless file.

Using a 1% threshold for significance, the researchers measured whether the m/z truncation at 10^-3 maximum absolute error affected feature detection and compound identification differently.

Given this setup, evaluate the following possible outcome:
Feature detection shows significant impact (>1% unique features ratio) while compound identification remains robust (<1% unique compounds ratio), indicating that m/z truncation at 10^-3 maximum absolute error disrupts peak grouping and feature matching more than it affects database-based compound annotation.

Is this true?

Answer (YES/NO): NO